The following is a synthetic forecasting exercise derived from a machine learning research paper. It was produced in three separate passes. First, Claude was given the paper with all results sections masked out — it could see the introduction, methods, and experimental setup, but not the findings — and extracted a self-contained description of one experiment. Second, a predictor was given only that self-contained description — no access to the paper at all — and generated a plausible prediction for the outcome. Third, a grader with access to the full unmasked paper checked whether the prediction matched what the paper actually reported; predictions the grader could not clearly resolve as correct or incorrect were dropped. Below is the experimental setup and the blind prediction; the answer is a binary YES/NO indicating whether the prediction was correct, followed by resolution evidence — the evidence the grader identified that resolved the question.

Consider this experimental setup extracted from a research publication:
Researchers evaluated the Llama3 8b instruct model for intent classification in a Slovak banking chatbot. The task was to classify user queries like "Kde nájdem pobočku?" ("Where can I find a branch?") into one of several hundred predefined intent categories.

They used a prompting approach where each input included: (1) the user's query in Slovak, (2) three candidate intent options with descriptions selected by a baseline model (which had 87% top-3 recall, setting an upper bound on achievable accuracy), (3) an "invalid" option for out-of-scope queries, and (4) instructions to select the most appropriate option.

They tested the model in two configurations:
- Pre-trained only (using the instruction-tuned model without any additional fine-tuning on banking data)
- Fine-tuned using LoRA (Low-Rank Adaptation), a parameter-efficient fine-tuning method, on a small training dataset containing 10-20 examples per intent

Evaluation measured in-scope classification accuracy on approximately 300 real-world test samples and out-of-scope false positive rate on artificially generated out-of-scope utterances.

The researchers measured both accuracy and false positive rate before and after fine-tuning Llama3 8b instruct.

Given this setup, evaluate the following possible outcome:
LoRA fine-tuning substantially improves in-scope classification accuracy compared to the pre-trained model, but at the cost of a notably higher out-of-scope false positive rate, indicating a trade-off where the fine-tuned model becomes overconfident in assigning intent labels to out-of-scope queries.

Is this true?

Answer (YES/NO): NO